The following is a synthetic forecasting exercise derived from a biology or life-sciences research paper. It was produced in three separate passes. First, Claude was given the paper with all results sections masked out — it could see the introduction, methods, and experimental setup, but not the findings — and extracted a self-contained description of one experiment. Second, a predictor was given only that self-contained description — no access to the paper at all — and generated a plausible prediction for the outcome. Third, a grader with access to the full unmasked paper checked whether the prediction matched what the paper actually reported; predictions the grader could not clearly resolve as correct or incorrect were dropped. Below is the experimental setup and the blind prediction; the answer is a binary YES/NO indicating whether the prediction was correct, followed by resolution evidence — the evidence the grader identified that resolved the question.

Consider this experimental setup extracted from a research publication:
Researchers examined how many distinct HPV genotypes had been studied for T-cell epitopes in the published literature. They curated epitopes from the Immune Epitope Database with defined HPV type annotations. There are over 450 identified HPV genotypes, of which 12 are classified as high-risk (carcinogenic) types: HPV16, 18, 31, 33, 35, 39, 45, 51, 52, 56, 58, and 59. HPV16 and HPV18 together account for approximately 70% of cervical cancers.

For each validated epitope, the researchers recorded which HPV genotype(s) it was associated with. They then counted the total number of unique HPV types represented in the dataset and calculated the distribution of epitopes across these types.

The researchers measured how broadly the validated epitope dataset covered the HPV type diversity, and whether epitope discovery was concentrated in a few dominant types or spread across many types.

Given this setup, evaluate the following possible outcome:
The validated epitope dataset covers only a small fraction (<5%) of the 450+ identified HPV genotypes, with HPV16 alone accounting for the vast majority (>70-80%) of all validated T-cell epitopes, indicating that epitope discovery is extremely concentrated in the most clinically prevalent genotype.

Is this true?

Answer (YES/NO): NO